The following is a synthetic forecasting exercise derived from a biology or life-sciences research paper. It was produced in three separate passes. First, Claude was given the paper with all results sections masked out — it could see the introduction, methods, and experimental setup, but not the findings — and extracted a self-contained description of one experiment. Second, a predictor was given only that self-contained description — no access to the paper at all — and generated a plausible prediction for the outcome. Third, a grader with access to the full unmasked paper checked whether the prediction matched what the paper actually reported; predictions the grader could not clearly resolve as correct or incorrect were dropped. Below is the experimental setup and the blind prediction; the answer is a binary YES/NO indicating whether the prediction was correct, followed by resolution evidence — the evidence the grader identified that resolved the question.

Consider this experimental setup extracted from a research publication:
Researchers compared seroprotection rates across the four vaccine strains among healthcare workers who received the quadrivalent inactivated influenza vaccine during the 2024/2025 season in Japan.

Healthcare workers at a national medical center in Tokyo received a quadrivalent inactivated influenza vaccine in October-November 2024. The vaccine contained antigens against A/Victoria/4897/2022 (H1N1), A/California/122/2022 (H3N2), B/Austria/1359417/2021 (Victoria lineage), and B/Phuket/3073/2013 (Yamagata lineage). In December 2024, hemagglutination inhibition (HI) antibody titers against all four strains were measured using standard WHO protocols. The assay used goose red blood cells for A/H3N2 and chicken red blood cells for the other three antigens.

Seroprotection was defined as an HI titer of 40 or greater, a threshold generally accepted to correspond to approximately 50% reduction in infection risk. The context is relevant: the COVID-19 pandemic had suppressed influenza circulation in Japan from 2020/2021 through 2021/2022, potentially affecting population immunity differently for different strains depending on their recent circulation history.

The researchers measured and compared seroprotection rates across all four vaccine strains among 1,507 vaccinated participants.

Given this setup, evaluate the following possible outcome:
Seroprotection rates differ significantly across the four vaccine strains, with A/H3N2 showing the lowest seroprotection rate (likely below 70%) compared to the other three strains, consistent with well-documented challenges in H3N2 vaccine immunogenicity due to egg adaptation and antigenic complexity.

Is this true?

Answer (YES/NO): NO